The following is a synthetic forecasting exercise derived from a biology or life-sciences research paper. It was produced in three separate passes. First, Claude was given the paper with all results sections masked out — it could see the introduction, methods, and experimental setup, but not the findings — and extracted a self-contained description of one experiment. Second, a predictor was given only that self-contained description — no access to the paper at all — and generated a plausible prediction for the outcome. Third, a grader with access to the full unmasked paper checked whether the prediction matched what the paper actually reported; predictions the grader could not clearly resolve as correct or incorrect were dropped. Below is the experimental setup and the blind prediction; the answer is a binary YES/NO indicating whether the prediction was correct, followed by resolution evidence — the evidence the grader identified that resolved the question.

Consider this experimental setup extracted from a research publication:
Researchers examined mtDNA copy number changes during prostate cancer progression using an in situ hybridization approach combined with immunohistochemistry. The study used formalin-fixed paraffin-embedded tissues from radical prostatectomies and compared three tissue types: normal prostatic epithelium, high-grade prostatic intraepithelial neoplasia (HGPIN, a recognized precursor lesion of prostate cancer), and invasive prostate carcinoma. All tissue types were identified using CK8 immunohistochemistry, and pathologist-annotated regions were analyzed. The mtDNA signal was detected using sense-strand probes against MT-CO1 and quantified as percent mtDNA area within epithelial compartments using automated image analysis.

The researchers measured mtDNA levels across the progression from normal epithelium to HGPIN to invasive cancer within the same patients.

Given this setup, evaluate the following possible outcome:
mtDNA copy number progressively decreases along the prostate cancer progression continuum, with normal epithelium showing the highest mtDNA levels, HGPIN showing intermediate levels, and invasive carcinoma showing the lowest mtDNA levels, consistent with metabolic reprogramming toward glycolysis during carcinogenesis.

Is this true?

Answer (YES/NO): NO